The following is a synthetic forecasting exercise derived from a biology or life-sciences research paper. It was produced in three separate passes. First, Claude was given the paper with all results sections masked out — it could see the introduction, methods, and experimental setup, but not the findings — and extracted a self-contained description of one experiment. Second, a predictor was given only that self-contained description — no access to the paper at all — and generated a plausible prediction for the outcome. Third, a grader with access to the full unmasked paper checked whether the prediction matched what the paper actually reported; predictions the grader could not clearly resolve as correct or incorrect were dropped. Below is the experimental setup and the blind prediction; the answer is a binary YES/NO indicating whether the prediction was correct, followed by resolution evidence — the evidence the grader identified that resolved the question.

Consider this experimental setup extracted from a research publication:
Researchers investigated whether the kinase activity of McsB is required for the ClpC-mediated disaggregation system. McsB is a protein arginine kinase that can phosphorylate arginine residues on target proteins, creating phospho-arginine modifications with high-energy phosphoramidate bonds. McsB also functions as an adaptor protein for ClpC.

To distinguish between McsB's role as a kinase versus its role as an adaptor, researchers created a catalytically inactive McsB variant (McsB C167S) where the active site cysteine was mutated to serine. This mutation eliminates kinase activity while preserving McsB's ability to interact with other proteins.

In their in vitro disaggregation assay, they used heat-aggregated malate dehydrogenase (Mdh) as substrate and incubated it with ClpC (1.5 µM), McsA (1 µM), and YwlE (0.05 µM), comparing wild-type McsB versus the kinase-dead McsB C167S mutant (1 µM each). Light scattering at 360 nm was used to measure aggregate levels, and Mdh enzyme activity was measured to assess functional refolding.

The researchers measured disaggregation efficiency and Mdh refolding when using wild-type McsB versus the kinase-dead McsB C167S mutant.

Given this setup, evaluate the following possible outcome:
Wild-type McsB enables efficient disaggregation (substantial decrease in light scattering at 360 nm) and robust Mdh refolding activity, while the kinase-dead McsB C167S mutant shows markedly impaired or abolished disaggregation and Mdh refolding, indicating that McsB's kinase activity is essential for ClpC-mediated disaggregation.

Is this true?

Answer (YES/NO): NO